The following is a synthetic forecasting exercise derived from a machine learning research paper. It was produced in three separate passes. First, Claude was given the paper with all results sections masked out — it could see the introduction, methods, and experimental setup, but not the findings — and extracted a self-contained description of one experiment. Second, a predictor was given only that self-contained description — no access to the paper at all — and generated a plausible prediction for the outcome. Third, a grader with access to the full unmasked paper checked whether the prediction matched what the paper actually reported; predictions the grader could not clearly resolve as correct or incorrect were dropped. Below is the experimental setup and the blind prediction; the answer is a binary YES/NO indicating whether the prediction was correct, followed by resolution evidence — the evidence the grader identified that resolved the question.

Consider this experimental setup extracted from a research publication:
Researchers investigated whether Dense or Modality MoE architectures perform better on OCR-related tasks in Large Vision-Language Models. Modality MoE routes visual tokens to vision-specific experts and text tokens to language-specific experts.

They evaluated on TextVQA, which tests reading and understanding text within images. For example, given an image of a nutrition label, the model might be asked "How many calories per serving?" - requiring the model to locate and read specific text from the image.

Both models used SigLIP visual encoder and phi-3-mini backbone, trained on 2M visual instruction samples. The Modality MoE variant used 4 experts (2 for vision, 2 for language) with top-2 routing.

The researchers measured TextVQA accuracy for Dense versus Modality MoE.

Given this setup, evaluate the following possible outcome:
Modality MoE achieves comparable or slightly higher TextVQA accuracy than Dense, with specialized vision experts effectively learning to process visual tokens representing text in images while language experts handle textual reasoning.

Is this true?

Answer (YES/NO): YES